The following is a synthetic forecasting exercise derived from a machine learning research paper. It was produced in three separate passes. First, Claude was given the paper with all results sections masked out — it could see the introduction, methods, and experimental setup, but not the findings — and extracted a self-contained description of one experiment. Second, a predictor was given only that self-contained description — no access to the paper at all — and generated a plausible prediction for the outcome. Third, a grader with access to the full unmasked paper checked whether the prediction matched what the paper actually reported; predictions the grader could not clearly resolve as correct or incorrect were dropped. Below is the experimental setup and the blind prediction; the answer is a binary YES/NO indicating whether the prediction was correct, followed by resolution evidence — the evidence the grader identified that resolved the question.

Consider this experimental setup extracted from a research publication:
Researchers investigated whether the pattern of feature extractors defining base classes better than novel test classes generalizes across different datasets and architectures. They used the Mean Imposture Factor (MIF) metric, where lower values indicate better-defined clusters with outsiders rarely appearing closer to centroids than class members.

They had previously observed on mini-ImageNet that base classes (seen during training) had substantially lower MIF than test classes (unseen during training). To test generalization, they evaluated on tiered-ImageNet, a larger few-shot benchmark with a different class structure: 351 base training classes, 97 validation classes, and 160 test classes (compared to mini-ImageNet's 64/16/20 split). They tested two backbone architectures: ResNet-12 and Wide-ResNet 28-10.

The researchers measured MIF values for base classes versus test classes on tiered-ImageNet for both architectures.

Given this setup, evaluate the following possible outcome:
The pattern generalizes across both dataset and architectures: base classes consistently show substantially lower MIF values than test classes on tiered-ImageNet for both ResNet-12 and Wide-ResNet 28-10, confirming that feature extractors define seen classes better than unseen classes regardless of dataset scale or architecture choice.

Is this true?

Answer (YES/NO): YES